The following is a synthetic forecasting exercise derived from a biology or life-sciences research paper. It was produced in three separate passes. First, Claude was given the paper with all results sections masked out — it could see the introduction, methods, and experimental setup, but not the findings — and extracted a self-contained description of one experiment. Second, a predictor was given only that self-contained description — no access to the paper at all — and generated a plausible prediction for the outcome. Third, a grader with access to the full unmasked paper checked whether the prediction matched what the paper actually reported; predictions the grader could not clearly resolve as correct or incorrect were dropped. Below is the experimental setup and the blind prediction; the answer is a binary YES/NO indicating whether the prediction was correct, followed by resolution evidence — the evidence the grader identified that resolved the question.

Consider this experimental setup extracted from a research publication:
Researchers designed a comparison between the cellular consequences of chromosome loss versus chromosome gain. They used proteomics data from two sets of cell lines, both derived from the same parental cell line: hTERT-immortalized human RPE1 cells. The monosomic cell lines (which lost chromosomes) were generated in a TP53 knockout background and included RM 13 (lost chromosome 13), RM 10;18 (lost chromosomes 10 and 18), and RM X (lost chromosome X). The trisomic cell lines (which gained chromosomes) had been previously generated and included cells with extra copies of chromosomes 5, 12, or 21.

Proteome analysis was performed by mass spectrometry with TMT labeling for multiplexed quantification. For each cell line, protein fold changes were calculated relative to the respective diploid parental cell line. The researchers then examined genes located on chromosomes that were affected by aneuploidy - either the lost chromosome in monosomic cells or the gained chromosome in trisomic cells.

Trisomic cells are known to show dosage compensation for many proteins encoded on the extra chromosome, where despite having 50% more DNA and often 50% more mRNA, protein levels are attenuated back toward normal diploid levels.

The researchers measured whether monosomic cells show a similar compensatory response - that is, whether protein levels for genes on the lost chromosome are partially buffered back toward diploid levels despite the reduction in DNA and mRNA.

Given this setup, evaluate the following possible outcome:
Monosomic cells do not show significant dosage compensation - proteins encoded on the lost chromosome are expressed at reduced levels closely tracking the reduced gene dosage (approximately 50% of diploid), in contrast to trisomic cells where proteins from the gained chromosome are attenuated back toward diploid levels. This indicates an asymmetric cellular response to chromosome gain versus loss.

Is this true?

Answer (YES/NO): NO